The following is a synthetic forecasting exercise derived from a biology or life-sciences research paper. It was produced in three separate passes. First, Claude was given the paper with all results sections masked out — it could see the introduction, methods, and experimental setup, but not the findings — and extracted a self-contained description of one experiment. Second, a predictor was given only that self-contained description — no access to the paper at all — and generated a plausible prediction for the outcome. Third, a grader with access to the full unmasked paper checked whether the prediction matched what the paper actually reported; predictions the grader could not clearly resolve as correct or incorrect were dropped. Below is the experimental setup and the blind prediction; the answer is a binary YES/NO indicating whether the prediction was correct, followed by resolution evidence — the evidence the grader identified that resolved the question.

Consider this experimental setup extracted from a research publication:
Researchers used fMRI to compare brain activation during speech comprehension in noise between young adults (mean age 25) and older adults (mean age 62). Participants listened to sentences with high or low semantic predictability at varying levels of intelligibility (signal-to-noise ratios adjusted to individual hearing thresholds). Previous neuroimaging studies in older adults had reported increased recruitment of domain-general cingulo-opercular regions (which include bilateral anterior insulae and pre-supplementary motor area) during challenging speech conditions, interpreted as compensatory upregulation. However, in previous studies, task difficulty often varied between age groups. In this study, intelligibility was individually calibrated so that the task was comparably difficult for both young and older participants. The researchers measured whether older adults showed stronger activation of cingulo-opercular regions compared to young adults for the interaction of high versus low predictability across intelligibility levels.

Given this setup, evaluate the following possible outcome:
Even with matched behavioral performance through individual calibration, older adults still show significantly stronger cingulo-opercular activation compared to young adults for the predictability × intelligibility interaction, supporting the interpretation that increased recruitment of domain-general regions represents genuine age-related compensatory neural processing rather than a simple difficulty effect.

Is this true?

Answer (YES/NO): NO